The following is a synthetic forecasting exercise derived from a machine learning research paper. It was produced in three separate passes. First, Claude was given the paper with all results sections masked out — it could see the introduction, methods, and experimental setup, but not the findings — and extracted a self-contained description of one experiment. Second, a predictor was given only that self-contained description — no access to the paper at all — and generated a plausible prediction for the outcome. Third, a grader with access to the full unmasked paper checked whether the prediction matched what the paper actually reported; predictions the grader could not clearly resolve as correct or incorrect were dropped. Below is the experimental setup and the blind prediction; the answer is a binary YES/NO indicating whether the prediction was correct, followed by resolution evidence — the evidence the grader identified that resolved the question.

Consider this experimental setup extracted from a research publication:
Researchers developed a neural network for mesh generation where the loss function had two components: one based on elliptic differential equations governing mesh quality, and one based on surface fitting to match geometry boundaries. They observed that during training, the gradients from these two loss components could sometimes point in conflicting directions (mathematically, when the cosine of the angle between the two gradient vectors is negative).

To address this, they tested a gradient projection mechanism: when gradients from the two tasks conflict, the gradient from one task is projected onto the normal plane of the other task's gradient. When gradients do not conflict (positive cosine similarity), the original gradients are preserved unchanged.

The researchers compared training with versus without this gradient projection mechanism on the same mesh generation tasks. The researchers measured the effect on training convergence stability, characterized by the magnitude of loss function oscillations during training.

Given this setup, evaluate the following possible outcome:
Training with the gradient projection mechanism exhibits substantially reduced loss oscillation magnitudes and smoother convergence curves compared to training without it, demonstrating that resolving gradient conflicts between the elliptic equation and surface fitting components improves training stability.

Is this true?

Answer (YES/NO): YES